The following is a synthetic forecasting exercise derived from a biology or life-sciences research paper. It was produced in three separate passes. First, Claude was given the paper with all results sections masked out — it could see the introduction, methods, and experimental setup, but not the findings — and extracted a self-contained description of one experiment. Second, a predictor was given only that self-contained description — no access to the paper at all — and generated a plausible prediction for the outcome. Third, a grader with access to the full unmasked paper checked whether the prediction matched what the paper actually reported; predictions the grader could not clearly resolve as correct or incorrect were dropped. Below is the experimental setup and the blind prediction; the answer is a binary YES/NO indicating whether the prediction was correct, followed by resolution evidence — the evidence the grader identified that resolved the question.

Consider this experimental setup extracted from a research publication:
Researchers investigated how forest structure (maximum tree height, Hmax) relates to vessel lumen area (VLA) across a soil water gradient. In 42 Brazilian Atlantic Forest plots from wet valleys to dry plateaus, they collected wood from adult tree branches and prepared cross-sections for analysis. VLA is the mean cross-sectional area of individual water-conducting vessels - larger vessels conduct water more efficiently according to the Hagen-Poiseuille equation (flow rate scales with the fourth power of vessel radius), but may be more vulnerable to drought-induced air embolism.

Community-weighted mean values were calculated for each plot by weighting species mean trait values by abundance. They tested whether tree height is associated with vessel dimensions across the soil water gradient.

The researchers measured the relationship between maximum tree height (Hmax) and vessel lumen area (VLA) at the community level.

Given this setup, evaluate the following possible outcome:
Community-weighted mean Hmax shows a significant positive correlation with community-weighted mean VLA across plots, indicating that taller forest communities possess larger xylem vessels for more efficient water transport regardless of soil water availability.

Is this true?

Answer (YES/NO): NO